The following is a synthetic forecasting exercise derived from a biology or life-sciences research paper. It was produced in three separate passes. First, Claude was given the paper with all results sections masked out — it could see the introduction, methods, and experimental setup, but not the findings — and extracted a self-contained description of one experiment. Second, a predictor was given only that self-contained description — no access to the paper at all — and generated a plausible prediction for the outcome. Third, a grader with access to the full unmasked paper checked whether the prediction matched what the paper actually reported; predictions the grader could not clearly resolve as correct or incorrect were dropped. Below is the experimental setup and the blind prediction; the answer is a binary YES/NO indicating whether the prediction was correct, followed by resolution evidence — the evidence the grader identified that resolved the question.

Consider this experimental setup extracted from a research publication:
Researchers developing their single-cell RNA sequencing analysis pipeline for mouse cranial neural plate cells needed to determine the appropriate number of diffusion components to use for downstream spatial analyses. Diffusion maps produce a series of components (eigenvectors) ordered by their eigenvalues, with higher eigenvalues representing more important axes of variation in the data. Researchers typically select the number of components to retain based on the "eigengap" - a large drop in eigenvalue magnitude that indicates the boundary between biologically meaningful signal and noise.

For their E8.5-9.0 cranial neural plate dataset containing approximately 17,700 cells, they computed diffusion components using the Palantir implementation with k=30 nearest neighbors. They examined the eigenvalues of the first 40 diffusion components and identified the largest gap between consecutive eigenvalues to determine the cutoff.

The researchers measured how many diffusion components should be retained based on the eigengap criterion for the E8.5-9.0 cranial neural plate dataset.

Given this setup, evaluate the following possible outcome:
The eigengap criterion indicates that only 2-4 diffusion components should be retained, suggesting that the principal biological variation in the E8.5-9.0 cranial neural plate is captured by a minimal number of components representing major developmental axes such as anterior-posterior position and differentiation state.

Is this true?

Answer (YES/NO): NO